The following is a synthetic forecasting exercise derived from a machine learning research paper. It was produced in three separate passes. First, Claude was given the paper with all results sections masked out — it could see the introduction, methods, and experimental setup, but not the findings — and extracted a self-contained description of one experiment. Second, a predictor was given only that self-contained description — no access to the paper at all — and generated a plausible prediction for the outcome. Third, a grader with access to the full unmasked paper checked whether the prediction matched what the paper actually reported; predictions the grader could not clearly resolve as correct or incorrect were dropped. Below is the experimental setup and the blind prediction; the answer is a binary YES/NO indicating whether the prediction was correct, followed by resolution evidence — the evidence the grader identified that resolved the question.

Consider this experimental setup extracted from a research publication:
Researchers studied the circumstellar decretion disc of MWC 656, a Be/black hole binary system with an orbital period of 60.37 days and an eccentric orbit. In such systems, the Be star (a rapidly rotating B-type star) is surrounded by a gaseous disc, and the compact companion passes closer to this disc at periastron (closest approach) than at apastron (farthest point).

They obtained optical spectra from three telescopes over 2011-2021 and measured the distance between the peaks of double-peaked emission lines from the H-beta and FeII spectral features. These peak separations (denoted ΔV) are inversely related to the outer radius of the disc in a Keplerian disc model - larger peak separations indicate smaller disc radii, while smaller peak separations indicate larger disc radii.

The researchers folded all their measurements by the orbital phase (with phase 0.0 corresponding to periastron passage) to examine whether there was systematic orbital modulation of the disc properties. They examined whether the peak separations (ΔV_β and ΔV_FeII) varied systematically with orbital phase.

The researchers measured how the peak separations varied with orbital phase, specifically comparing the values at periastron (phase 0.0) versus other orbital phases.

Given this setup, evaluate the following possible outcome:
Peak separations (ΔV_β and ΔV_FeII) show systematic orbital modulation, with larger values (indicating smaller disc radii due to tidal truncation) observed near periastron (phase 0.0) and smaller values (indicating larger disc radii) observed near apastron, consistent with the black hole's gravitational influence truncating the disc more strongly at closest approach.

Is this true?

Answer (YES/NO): NO